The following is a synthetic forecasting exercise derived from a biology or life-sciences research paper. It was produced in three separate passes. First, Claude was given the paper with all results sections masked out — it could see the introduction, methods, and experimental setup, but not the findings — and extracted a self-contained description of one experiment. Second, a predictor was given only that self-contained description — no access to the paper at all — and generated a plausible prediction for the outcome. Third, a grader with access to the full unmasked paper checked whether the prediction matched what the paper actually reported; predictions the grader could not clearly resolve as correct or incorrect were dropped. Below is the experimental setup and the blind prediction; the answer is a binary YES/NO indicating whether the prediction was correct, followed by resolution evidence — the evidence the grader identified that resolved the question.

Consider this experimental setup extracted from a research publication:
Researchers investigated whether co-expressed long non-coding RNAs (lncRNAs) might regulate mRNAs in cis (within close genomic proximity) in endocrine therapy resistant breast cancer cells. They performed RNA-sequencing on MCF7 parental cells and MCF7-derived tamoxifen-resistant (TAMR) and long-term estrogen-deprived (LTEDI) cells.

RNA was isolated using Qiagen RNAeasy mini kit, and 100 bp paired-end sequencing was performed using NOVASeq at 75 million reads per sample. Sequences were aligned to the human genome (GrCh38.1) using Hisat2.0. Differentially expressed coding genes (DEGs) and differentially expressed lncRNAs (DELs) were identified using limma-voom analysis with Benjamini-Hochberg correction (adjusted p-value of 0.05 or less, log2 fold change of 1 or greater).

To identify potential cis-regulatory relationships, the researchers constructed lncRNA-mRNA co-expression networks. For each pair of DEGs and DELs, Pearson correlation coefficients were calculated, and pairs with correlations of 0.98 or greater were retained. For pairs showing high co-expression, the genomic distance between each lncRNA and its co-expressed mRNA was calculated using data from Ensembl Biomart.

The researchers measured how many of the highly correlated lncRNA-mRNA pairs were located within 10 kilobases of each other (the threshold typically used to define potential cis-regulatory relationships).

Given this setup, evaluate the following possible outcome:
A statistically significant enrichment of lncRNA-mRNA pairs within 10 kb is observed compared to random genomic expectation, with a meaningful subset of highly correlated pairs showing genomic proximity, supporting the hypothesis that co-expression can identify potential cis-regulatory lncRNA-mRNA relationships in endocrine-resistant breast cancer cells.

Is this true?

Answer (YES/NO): NO